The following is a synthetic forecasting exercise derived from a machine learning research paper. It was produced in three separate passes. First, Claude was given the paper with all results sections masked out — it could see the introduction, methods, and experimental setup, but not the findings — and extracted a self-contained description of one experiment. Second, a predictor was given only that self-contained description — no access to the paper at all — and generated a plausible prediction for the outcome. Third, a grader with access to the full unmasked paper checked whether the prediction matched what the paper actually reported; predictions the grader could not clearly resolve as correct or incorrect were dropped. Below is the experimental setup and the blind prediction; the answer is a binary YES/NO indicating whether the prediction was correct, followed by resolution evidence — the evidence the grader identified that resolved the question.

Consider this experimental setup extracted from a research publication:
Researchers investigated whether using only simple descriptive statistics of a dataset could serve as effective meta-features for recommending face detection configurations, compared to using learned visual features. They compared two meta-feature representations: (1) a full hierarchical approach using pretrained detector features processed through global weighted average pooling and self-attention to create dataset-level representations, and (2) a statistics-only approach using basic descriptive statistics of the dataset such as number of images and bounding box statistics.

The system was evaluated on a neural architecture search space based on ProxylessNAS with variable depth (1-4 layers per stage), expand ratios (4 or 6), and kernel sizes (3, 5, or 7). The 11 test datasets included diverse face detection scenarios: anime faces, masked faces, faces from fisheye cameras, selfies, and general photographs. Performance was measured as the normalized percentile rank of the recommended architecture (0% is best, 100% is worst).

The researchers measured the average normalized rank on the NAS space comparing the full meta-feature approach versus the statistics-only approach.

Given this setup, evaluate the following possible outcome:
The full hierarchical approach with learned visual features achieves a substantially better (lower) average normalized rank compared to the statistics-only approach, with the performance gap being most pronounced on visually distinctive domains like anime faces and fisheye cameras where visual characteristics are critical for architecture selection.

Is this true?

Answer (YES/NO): NO